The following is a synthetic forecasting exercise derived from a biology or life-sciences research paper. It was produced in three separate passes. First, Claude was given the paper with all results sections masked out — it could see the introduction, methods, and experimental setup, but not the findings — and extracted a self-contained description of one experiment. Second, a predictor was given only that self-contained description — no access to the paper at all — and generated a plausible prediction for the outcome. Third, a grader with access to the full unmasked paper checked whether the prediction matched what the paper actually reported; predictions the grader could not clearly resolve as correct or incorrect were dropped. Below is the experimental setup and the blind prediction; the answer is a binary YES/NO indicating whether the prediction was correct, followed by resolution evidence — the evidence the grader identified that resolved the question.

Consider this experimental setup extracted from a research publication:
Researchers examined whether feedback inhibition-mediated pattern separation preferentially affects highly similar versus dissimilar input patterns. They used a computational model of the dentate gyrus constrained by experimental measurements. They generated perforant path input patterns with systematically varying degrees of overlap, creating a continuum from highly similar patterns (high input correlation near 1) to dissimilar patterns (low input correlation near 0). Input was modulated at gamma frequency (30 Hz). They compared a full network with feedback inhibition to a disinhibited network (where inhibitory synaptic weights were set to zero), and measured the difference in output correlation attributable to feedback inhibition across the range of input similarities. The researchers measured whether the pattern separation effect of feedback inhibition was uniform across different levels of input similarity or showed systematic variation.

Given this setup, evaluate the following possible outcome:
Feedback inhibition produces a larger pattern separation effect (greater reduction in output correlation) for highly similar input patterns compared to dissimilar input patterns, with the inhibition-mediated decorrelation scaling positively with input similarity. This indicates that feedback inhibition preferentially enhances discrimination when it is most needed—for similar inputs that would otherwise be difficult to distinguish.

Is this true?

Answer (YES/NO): YES